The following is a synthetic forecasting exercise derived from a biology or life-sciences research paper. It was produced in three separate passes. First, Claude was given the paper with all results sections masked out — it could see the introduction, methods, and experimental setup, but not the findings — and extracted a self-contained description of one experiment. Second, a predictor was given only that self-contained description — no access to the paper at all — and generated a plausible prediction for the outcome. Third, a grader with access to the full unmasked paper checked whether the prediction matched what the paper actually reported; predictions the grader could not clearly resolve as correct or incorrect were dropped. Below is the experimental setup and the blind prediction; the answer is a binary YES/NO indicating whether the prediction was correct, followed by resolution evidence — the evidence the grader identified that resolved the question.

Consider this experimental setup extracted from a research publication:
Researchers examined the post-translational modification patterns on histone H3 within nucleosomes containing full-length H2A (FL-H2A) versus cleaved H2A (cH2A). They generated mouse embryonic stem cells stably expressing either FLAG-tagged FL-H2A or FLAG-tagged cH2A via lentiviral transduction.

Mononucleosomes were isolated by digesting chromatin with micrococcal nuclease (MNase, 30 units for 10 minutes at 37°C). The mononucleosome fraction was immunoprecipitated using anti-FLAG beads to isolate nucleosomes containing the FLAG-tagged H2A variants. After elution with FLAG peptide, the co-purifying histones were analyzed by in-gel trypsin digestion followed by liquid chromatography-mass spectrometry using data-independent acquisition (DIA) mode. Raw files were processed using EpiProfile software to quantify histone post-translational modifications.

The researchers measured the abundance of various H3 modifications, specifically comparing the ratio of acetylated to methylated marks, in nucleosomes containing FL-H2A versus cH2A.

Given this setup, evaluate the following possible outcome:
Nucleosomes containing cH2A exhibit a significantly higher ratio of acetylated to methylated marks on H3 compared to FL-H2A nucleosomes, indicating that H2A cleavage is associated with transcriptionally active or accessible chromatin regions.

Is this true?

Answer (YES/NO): YES